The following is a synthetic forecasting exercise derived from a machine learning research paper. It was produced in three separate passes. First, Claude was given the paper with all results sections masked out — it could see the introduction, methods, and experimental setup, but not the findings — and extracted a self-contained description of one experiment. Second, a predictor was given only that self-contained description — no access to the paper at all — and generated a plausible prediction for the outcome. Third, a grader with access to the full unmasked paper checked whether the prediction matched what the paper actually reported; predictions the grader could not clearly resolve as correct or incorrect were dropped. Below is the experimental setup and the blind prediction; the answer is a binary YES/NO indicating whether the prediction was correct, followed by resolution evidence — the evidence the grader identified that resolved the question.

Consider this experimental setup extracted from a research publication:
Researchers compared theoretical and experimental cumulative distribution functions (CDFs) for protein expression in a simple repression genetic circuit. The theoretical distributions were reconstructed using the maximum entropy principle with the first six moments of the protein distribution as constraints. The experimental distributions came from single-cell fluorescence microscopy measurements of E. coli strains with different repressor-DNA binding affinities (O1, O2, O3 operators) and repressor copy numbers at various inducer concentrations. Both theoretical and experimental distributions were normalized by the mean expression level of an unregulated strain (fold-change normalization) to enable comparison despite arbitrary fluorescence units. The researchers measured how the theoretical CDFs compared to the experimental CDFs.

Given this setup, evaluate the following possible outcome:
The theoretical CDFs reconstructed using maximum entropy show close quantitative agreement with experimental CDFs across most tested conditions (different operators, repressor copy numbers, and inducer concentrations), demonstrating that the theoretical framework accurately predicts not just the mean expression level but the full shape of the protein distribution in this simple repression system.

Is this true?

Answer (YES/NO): NO